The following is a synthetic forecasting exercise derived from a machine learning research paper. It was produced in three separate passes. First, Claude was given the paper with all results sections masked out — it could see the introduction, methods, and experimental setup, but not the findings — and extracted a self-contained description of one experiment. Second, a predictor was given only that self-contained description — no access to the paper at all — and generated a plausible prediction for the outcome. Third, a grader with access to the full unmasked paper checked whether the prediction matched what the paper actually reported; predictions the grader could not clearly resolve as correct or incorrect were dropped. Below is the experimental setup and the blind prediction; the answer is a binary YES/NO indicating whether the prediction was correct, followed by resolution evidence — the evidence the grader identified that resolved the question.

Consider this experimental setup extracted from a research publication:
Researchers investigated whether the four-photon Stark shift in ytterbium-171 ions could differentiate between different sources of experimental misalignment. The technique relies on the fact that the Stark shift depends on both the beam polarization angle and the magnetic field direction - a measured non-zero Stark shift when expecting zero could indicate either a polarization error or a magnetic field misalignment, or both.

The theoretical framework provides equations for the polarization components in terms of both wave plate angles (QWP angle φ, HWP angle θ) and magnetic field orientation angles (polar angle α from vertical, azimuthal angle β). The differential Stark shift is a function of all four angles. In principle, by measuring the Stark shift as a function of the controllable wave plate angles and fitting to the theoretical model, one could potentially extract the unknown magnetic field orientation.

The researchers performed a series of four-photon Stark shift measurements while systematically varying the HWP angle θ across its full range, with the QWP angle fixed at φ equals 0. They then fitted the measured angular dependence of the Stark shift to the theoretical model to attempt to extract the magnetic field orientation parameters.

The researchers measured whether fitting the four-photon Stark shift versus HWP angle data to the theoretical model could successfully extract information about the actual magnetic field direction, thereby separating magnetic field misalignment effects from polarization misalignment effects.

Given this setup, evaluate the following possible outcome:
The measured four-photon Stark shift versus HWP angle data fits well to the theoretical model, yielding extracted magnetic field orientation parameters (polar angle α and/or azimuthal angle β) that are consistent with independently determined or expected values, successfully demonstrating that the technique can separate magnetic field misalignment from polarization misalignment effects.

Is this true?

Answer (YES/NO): NO